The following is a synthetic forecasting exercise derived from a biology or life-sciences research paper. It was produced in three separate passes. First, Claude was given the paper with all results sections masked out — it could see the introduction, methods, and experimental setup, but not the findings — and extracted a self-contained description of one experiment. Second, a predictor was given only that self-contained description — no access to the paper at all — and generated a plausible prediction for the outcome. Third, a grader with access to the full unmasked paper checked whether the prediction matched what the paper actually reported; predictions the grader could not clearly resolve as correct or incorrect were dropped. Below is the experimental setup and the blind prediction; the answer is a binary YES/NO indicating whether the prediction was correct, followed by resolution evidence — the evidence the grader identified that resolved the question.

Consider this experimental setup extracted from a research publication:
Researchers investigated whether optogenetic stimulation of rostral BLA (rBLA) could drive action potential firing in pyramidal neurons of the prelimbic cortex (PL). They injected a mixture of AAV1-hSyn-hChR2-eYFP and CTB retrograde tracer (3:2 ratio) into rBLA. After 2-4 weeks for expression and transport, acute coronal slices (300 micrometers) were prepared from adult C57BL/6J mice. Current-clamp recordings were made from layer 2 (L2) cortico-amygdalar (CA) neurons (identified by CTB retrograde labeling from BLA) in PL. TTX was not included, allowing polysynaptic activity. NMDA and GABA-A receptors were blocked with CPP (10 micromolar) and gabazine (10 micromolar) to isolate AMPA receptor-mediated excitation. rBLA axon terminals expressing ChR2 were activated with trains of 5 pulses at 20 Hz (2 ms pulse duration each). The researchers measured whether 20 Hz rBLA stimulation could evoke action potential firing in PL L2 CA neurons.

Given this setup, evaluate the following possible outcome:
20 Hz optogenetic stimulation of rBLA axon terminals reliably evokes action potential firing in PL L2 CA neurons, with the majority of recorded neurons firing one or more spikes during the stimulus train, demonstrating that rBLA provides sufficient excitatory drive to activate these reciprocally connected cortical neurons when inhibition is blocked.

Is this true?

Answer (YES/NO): YES